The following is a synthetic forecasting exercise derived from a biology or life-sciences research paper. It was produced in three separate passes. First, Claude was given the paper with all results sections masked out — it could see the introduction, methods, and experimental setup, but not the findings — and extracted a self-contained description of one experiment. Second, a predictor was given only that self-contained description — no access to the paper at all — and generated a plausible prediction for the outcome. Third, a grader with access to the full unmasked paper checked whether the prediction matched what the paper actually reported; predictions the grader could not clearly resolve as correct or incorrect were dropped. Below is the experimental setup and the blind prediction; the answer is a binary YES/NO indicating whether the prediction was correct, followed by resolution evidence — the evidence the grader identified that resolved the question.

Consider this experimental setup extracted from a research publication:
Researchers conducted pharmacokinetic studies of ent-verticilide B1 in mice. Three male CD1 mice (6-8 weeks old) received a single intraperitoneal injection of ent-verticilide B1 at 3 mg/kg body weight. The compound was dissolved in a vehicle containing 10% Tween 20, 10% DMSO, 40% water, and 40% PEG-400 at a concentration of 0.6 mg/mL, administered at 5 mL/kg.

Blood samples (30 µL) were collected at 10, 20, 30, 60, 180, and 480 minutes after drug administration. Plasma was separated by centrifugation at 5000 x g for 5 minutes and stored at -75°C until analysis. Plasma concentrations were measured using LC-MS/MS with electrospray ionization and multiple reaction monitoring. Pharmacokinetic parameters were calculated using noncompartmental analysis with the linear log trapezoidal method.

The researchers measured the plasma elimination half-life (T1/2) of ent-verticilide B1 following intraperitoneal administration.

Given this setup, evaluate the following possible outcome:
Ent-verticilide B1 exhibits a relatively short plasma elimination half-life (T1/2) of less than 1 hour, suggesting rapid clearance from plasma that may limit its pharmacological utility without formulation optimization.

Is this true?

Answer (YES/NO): YES